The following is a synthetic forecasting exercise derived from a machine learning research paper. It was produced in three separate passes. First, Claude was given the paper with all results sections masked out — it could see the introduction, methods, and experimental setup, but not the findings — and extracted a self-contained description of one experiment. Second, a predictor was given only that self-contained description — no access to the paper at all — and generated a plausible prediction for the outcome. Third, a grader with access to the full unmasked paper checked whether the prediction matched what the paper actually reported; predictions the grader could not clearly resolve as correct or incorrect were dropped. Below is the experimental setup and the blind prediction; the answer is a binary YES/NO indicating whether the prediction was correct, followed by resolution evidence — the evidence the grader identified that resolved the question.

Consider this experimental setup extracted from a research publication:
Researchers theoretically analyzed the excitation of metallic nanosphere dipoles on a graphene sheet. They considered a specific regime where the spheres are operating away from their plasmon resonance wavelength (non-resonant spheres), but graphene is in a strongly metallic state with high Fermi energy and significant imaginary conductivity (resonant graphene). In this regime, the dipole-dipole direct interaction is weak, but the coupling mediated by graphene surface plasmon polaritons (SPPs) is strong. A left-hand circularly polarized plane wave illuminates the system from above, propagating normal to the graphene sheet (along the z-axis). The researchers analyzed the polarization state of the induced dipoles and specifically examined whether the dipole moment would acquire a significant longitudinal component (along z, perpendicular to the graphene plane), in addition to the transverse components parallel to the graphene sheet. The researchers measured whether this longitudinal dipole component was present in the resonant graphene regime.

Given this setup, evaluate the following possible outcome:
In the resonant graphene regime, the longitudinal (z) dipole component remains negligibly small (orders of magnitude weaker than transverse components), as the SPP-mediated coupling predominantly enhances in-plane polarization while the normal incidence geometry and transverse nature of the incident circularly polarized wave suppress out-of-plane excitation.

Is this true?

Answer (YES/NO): NO